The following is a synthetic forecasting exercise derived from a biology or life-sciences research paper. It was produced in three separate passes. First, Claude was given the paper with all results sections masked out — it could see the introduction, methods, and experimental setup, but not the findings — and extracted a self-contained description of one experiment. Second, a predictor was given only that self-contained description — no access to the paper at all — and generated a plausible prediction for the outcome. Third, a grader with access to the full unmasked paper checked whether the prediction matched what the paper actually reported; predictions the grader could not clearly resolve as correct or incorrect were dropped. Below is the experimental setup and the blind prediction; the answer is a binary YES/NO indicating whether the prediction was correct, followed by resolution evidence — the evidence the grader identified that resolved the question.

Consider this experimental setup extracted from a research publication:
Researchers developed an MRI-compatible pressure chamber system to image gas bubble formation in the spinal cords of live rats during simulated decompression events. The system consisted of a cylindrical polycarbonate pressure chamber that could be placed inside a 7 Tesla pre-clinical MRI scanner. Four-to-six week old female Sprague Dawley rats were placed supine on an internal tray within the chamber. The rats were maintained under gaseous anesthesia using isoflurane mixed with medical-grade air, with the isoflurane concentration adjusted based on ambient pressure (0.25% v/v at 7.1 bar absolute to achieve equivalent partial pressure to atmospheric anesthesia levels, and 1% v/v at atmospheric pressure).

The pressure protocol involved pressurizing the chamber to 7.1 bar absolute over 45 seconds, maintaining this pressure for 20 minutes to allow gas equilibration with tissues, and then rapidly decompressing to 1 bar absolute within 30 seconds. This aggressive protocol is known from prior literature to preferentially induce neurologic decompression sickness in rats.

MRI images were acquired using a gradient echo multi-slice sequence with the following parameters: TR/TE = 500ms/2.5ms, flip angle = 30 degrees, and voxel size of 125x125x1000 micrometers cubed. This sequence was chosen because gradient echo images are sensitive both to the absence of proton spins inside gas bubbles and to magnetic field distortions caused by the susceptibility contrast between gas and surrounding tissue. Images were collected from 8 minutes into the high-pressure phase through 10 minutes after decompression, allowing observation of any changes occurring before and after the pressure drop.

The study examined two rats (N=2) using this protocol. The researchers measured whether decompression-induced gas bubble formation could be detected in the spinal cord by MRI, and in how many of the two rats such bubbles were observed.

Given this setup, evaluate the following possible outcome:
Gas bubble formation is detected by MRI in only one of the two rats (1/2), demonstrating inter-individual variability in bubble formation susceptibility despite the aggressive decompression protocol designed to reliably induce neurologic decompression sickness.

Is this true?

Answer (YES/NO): YES